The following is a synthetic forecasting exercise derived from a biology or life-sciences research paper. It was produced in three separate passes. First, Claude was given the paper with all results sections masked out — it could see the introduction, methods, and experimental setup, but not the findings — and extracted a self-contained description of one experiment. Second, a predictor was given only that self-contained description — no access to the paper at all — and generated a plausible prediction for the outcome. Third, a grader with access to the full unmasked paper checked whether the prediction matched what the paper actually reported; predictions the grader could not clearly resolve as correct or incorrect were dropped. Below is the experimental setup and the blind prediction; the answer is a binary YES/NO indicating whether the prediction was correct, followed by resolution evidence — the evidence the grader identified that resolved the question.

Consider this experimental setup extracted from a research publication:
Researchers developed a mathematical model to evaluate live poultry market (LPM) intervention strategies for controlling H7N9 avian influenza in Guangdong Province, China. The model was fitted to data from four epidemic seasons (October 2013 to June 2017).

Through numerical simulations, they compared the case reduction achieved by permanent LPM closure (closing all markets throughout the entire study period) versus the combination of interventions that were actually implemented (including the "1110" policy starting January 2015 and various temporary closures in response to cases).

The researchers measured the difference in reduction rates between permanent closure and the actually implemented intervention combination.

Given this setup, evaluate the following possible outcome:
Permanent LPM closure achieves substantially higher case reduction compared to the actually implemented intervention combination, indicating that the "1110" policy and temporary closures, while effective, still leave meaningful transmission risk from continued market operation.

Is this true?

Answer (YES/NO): YES